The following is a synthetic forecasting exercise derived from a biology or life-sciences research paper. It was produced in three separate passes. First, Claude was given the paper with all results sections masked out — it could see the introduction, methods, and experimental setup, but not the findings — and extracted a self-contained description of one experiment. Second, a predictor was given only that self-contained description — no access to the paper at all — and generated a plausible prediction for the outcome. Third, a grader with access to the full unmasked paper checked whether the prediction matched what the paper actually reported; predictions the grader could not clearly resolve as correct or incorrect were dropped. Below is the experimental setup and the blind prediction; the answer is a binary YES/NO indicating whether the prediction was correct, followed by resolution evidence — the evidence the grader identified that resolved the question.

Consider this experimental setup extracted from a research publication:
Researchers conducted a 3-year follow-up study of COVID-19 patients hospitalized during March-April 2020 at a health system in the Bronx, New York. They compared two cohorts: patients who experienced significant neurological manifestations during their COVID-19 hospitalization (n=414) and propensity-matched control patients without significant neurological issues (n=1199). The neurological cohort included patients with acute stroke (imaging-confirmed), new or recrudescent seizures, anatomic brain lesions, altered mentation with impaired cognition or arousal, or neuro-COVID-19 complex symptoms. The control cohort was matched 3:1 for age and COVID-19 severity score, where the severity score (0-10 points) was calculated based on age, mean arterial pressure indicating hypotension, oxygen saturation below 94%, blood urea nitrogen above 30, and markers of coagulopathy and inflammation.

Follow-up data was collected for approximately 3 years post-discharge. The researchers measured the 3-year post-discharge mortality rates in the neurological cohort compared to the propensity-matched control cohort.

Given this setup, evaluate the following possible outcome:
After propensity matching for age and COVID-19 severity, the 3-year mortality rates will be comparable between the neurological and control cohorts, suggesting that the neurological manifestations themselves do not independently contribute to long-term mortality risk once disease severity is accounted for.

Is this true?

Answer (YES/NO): NO